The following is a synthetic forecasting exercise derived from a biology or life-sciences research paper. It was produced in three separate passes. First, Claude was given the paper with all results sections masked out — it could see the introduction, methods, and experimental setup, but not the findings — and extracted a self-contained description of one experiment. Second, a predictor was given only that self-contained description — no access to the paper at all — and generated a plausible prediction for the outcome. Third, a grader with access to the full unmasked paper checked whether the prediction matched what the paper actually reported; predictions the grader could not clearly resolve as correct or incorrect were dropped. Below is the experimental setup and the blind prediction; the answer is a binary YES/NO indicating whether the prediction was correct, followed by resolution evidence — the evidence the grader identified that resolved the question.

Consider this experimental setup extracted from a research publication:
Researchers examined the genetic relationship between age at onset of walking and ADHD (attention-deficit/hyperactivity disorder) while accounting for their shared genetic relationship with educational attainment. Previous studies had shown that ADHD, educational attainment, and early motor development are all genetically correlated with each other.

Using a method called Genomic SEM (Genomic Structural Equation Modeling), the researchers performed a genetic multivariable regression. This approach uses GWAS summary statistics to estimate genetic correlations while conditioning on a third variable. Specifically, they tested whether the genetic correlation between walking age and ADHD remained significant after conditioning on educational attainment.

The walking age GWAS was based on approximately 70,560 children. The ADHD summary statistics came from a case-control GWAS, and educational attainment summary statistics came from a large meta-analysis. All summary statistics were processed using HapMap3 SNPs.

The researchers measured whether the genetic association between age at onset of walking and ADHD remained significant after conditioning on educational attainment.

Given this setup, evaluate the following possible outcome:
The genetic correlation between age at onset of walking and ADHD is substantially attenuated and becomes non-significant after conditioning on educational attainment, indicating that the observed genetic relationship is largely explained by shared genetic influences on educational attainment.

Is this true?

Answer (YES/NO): NO